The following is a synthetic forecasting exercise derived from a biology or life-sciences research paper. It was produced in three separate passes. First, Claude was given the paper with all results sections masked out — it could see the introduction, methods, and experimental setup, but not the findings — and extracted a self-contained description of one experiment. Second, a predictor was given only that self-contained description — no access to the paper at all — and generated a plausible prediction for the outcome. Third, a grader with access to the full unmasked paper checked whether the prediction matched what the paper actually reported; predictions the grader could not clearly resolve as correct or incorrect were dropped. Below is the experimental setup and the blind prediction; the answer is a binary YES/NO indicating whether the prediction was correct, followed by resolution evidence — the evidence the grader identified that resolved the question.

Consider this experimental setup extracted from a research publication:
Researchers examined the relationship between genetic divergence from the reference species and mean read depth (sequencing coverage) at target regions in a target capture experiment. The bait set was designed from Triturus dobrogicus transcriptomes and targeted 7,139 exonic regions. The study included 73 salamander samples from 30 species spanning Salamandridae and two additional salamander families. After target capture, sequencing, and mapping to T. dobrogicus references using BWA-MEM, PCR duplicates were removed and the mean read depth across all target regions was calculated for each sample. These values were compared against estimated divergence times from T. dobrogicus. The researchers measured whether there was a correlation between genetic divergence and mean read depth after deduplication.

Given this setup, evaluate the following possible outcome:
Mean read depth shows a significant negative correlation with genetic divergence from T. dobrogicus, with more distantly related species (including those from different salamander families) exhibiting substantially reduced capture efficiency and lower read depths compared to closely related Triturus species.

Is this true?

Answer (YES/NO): YES